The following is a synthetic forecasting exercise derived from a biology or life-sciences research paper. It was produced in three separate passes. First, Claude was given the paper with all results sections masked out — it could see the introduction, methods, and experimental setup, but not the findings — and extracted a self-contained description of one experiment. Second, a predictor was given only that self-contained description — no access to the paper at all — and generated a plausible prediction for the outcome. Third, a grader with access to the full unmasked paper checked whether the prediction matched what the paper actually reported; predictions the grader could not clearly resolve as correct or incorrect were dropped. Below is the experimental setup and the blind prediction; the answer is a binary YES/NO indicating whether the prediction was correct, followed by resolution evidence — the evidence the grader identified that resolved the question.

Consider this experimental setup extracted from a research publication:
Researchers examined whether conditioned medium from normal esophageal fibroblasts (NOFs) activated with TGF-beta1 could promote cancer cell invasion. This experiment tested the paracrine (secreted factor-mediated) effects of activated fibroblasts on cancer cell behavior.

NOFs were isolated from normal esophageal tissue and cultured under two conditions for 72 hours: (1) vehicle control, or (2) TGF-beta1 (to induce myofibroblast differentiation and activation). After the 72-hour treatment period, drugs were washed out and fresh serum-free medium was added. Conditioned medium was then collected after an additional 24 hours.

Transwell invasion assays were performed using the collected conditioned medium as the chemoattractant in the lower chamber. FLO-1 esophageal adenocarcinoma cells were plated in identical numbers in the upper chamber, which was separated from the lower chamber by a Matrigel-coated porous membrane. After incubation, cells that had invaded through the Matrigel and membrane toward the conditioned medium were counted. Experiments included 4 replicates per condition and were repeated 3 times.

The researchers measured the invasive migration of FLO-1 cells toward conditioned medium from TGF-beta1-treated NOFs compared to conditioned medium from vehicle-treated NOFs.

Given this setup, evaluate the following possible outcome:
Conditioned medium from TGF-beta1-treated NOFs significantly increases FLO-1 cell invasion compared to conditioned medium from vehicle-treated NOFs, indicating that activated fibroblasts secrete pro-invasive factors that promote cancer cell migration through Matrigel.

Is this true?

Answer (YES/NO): YES